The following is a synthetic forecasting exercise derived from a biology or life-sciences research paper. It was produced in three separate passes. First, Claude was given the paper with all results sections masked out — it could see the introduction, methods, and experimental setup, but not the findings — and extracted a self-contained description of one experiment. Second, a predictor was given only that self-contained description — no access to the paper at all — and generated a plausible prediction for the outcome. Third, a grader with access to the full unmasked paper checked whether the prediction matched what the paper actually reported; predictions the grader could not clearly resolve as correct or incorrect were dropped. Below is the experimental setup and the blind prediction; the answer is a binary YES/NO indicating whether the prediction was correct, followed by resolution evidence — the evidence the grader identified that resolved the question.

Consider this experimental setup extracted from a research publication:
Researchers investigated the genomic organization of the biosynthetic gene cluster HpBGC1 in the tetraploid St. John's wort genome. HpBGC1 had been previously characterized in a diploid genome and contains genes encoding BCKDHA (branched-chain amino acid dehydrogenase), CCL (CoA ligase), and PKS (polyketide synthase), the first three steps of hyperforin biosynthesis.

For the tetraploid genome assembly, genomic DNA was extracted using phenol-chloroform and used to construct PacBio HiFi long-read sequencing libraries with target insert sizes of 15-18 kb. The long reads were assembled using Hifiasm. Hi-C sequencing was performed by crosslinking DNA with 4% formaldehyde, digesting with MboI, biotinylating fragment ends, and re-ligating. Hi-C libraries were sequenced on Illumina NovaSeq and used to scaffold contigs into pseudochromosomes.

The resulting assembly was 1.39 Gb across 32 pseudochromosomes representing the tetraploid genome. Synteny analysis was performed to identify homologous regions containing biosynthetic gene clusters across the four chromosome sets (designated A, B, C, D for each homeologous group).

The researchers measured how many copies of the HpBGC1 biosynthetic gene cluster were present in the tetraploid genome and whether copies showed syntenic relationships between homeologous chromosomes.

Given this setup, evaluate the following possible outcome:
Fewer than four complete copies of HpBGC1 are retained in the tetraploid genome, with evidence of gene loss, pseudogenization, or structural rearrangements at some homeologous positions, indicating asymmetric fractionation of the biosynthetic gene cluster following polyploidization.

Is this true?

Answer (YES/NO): NO